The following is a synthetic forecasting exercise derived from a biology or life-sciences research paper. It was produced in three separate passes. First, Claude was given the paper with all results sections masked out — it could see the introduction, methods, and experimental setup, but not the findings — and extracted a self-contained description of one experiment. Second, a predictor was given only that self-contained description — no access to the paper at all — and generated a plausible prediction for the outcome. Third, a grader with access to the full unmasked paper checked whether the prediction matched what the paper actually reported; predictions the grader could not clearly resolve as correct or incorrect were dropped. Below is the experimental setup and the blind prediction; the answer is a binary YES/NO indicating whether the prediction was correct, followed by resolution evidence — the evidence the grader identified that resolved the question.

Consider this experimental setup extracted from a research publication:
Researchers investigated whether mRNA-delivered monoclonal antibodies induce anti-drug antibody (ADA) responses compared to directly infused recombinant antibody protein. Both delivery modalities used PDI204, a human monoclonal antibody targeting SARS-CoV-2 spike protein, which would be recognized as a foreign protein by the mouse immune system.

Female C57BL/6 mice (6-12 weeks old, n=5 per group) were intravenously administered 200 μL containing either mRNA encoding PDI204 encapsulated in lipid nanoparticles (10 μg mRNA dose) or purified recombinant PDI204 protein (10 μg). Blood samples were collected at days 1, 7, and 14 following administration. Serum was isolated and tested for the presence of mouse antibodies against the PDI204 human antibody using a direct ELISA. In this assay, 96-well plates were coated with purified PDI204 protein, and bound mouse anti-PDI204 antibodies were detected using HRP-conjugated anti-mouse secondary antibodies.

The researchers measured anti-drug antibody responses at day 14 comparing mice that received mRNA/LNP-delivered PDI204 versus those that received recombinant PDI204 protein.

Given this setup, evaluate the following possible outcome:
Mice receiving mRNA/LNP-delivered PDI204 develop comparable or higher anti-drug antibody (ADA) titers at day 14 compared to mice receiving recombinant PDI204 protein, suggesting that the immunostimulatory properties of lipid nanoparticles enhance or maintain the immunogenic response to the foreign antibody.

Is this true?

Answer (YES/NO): YES